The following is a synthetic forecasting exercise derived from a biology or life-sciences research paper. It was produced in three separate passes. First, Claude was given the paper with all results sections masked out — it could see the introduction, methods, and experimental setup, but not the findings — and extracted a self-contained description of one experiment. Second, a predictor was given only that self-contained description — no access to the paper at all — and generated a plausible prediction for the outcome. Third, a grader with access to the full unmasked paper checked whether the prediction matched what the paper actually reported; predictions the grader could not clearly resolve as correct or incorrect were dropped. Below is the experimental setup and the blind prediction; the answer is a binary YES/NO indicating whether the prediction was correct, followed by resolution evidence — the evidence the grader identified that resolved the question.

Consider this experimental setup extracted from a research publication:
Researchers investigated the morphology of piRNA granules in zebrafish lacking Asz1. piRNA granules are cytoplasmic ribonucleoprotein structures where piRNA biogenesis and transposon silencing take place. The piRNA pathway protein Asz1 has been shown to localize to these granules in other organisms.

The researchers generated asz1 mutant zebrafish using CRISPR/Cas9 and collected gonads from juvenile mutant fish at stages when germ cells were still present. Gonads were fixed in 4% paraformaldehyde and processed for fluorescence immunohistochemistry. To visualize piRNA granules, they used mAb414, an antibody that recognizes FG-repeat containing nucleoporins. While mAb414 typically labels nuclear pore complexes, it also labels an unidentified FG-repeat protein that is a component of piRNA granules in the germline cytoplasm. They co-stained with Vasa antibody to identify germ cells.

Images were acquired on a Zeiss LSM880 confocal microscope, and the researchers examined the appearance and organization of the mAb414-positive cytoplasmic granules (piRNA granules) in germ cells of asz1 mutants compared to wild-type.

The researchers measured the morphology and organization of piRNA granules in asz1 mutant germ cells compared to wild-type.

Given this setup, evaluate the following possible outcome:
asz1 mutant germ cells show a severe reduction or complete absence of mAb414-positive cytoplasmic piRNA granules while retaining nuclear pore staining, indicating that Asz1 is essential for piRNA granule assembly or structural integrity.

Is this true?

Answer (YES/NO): NO